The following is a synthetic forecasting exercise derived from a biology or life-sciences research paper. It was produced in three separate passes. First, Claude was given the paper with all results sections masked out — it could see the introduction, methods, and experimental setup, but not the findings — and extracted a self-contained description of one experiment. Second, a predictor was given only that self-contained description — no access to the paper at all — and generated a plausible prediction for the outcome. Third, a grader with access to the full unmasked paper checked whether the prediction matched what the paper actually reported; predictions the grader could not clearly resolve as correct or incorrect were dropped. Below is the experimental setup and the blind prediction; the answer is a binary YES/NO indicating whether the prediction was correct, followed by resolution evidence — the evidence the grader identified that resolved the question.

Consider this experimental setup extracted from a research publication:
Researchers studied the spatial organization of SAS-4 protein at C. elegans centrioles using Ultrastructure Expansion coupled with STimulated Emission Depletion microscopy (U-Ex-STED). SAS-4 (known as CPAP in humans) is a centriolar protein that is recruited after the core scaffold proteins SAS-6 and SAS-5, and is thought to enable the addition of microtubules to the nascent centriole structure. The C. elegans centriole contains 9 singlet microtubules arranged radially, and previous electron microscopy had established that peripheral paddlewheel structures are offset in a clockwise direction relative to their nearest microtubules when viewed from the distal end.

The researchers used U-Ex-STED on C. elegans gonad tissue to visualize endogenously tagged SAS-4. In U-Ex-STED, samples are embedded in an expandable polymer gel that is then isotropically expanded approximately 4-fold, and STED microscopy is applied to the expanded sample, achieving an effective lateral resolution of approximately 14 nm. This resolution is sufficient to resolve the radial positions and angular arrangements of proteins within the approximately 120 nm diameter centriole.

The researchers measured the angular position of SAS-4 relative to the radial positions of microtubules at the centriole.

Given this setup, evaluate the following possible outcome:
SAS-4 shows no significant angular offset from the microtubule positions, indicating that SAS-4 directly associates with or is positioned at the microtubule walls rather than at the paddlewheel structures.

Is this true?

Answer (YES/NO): NO